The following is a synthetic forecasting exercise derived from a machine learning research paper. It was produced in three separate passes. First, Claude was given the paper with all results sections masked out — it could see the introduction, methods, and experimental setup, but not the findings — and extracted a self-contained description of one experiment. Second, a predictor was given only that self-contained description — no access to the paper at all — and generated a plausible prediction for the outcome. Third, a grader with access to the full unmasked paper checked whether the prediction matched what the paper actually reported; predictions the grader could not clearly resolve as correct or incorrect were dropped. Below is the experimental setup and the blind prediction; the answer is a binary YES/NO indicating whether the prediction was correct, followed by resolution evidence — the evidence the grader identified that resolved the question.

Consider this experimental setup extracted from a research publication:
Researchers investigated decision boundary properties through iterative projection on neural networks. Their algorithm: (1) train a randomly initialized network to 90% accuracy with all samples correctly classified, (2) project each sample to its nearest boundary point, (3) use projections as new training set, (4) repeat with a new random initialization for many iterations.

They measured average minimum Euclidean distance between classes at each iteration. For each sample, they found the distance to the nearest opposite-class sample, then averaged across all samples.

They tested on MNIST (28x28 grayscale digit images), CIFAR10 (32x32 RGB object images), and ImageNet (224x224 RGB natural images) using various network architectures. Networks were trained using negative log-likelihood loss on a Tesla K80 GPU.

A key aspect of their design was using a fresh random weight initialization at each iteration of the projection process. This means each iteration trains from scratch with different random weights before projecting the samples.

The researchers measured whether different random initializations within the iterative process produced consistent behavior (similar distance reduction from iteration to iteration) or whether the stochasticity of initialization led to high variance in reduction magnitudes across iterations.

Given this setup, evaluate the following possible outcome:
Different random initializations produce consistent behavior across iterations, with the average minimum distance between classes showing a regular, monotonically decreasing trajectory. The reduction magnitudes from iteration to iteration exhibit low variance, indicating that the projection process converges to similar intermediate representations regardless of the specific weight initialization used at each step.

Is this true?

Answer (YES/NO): YES